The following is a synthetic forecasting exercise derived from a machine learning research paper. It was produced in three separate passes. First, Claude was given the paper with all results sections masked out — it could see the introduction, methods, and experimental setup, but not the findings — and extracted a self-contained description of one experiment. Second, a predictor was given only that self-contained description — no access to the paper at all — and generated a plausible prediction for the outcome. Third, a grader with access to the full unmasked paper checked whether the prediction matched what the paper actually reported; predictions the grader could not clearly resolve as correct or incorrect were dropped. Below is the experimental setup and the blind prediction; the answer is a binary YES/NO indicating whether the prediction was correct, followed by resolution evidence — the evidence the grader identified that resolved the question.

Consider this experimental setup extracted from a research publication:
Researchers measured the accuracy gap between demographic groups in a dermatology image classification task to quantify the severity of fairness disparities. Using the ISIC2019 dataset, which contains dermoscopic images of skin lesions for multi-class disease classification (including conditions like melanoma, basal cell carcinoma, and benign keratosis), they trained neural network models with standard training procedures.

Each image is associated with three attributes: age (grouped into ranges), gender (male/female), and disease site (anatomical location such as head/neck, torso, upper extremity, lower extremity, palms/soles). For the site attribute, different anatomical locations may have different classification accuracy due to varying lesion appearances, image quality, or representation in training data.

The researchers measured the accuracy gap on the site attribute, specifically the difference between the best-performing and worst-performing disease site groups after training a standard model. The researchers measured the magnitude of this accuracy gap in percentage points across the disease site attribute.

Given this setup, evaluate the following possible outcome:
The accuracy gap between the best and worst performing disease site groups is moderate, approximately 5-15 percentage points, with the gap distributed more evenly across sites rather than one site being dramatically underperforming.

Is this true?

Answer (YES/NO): NO